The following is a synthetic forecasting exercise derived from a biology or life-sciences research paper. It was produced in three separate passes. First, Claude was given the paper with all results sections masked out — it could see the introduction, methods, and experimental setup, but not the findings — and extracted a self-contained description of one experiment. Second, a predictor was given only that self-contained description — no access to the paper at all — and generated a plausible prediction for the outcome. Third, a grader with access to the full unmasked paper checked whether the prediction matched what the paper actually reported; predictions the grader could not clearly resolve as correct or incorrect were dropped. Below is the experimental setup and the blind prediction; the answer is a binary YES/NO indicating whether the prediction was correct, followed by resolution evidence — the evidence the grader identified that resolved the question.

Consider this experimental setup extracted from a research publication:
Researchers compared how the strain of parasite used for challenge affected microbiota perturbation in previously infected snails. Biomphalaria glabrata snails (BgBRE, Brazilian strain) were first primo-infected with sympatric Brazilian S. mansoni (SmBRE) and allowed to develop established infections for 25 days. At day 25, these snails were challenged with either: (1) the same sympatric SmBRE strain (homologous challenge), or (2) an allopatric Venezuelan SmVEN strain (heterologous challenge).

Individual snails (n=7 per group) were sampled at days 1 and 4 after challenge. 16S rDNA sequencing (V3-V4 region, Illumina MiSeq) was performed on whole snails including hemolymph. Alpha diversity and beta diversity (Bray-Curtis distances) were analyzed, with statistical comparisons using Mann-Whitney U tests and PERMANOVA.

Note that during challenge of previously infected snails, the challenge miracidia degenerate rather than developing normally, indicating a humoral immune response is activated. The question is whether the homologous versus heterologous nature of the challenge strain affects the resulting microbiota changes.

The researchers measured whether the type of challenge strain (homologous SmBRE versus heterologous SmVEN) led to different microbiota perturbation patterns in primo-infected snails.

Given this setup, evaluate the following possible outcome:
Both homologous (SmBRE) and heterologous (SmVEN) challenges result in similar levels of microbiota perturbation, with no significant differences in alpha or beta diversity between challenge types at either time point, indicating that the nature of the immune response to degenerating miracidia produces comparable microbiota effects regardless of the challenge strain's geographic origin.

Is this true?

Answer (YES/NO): NO